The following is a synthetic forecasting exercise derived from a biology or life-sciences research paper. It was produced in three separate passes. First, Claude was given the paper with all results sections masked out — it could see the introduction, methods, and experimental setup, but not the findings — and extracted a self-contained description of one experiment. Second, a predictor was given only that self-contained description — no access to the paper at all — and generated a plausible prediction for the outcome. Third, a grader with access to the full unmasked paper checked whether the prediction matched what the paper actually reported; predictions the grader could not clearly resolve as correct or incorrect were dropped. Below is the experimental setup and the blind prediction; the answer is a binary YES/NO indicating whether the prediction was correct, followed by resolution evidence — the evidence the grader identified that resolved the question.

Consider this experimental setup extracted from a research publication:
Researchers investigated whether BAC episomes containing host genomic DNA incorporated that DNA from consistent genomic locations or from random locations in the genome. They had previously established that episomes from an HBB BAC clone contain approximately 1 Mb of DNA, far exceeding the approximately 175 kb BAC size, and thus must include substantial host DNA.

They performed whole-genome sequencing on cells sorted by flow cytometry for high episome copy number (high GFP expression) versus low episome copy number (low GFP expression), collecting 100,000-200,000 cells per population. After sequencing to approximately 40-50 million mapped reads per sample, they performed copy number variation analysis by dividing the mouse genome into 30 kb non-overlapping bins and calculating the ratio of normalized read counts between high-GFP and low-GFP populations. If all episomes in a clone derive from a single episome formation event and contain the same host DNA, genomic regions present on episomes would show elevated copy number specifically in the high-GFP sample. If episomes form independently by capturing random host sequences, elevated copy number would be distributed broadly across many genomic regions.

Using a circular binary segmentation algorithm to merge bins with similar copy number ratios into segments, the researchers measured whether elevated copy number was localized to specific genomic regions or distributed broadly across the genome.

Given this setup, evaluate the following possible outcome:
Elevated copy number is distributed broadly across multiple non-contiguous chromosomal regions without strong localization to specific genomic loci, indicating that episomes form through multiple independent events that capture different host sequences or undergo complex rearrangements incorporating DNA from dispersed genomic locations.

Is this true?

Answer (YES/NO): NO